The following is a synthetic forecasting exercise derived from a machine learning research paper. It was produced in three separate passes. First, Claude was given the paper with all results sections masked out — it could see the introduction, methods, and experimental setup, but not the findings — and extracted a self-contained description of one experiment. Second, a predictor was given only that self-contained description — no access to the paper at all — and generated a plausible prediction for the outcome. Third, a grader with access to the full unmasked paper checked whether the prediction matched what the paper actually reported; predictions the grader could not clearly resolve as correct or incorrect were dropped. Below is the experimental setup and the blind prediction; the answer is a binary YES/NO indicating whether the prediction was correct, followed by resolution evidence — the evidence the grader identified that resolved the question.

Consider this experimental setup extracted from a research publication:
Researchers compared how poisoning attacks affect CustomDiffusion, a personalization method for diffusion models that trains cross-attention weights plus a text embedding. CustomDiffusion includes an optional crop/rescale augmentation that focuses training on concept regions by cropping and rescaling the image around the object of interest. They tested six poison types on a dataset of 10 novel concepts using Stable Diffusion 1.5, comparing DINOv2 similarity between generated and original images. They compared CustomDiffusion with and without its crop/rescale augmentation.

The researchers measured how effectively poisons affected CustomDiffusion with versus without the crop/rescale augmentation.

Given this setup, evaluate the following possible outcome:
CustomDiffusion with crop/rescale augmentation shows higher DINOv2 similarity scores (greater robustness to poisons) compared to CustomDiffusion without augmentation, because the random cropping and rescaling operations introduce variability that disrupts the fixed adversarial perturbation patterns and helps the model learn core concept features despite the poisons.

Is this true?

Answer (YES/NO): YES